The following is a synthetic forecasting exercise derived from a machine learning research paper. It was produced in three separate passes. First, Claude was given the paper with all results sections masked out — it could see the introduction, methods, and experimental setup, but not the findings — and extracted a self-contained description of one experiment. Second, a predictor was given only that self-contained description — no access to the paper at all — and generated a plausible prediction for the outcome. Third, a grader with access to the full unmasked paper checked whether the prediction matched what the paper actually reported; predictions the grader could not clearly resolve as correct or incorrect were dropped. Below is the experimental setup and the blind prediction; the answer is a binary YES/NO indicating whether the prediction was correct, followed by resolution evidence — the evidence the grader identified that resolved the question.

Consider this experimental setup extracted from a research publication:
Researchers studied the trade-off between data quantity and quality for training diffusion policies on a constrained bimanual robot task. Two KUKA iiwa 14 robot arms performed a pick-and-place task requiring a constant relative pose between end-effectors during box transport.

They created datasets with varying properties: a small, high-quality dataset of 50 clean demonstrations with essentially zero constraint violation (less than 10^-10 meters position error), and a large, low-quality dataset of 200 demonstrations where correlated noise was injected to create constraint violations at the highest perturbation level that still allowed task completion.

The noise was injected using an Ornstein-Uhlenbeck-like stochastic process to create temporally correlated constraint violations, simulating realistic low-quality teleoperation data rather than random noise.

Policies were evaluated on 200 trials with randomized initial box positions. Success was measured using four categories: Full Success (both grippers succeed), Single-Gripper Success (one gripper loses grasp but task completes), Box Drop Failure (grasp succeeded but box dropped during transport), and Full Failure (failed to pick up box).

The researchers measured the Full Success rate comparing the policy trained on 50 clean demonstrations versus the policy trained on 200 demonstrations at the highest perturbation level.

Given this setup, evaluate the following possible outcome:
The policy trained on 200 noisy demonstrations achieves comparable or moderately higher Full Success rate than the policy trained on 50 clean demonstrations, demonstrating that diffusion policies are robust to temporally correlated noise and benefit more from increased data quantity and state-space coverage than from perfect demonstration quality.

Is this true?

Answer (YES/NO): NO